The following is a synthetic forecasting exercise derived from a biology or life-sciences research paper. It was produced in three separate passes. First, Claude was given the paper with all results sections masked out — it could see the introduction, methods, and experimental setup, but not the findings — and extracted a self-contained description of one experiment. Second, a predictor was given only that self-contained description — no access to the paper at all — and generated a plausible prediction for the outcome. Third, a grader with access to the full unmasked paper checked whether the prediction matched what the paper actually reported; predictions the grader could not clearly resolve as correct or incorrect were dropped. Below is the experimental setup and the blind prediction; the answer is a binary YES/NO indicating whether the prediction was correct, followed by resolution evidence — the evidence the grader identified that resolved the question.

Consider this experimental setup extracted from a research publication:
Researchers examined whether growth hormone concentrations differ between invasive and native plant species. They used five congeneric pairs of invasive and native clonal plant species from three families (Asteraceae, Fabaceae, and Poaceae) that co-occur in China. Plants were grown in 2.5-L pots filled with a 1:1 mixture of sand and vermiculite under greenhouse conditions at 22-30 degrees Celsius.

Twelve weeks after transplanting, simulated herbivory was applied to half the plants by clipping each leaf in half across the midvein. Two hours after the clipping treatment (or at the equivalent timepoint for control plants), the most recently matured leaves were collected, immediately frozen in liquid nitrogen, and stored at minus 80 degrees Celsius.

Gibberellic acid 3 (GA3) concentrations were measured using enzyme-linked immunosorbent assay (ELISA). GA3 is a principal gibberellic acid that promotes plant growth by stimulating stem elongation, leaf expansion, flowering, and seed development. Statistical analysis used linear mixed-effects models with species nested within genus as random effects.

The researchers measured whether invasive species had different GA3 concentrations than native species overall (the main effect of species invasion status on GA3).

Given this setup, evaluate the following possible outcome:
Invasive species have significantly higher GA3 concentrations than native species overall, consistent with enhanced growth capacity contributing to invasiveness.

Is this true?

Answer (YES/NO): YES